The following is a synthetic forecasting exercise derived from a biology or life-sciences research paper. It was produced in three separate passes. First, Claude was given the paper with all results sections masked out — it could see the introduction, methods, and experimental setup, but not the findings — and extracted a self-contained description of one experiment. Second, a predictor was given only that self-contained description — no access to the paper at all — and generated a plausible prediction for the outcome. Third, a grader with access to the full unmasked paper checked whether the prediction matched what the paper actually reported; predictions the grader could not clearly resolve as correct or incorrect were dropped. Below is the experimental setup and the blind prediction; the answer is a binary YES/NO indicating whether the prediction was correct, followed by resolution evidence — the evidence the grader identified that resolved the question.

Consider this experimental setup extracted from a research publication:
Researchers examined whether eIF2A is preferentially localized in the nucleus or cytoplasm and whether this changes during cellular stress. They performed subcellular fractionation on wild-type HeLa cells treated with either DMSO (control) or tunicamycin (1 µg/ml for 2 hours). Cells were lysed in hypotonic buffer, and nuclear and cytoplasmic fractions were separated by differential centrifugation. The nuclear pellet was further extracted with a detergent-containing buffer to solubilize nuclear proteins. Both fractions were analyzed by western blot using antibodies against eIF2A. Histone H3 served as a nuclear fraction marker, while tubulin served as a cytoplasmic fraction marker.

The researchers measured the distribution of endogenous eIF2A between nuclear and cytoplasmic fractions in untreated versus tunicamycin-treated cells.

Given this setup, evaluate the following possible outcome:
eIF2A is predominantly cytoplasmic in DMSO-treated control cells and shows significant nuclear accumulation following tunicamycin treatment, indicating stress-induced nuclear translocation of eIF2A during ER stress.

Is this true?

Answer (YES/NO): NO